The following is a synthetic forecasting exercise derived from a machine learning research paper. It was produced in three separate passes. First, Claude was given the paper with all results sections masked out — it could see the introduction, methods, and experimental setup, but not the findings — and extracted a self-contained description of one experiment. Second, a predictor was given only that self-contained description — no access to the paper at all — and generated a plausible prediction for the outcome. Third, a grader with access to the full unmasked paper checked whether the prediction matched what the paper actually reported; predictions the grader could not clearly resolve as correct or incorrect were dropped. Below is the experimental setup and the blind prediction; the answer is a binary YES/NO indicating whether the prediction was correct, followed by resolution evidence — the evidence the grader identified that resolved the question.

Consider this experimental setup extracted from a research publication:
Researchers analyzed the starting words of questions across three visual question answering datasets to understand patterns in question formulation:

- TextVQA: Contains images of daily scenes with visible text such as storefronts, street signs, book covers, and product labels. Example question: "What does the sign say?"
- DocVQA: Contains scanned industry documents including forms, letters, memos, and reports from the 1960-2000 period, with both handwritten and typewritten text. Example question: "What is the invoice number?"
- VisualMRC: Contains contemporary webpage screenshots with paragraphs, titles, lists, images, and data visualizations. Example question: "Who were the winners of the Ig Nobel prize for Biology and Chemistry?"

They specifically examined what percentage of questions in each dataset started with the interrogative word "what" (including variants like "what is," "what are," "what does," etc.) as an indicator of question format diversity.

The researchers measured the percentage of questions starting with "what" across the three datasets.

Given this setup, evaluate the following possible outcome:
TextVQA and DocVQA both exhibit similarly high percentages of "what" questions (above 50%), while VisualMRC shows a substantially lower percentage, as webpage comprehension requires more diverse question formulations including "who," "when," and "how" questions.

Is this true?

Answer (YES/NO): YES